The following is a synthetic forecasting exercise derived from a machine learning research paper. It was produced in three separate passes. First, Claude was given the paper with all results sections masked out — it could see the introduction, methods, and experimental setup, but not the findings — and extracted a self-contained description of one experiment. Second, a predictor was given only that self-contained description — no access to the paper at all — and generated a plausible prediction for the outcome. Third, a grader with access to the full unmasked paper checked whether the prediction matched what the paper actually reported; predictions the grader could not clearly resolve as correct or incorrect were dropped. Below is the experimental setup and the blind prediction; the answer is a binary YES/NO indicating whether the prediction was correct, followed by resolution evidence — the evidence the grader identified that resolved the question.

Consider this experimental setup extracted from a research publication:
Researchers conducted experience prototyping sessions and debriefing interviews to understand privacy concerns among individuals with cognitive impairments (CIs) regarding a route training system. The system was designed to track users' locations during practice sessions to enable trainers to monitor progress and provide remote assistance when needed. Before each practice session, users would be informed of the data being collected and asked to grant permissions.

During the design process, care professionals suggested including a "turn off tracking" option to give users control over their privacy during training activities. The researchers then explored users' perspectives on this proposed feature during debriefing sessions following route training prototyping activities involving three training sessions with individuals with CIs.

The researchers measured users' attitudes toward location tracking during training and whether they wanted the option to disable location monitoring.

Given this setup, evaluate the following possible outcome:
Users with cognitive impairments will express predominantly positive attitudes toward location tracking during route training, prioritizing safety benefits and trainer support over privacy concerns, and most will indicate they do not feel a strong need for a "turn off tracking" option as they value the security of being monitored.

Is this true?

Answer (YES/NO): YES